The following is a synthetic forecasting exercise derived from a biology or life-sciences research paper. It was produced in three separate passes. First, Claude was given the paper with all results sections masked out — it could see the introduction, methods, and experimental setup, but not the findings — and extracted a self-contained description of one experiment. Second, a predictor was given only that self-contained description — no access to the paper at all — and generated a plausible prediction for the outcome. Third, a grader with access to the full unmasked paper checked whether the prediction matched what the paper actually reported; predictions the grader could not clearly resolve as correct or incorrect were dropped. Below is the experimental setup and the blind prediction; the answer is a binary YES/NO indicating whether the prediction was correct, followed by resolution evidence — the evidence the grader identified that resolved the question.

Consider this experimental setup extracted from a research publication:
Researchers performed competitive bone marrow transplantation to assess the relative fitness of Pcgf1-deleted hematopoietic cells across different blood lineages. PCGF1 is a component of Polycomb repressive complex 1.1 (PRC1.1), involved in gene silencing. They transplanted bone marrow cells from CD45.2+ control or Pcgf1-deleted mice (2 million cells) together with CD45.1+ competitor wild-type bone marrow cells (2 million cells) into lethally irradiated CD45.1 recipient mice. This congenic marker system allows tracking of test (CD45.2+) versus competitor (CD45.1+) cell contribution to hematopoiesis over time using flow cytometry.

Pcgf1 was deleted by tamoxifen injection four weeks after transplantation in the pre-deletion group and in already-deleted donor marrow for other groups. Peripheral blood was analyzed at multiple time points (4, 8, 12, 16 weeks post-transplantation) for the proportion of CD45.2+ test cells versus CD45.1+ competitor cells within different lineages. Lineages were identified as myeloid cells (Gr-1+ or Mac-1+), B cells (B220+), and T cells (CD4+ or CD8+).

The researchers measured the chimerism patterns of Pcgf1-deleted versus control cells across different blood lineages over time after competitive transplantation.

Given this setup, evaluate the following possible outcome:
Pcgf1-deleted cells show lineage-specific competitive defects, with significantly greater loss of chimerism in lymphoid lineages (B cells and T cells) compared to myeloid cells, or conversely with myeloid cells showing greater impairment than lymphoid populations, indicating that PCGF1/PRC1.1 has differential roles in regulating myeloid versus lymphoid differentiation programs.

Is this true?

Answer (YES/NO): NO